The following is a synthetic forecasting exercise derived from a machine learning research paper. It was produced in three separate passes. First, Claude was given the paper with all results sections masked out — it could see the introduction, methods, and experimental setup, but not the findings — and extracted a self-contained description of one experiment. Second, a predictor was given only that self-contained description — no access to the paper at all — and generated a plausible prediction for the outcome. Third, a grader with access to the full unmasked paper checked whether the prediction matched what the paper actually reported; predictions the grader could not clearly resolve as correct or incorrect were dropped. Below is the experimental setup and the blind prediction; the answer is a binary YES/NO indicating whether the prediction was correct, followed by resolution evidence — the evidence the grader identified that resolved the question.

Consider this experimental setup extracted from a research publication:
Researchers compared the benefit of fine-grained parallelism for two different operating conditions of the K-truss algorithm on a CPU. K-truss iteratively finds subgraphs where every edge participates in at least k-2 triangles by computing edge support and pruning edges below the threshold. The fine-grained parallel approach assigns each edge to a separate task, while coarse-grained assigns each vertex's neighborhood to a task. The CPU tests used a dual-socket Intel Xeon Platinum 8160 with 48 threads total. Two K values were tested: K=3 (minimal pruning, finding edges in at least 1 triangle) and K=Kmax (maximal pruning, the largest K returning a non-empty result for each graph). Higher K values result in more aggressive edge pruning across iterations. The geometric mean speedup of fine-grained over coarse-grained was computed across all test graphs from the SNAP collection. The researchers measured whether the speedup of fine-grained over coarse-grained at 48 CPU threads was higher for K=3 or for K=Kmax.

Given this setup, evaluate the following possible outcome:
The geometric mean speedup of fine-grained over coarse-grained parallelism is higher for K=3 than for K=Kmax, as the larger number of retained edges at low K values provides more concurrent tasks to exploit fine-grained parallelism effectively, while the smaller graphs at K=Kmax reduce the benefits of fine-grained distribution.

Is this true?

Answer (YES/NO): YES